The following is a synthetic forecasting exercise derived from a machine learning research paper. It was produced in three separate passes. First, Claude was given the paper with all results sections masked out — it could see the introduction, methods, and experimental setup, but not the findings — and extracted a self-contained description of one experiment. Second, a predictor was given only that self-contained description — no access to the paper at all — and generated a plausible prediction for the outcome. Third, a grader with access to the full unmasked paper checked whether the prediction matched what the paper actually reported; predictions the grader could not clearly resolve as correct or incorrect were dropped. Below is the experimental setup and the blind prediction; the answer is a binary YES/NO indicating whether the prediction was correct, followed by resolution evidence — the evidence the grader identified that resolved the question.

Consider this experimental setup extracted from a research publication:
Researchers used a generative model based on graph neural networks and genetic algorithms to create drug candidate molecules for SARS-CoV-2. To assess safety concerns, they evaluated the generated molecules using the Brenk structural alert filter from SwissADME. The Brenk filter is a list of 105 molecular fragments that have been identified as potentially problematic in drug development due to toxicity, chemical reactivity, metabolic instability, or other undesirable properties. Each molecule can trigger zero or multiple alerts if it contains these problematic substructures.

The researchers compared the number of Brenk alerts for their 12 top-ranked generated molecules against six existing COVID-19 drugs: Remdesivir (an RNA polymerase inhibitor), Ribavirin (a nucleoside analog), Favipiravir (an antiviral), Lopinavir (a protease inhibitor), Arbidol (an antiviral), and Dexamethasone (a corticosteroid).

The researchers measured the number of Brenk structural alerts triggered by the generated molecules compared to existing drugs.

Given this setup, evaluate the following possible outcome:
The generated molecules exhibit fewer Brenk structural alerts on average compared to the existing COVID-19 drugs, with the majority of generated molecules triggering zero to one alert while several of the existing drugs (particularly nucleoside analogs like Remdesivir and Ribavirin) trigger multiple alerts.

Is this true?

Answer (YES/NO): NO